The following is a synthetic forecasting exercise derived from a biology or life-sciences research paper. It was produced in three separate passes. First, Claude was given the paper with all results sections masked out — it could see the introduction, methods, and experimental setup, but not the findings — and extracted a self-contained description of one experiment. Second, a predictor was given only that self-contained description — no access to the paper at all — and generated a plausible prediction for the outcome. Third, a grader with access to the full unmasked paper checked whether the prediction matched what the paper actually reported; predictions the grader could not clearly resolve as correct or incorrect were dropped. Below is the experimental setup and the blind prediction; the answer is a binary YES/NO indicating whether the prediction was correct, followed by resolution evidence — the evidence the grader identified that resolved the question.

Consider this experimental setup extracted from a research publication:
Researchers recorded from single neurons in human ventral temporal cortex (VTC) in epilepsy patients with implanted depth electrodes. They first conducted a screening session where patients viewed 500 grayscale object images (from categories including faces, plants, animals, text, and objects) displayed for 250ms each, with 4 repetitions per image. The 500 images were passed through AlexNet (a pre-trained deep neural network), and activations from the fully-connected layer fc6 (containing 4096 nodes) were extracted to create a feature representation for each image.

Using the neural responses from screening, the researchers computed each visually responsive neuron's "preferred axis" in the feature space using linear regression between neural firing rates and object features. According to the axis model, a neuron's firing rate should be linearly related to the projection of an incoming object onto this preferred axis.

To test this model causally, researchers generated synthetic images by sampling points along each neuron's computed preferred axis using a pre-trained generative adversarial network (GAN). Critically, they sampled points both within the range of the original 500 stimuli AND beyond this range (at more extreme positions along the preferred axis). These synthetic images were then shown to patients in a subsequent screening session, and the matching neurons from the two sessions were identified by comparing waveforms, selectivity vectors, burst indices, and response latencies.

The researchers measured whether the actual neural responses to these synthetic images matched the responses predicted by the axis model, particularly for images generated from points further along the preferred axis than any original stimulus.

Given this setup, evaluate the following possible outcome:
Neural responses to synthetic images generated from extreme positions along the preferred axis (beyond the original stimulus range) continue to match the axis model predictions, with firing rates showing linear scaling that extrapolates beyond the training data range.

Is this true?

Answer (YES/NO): YES